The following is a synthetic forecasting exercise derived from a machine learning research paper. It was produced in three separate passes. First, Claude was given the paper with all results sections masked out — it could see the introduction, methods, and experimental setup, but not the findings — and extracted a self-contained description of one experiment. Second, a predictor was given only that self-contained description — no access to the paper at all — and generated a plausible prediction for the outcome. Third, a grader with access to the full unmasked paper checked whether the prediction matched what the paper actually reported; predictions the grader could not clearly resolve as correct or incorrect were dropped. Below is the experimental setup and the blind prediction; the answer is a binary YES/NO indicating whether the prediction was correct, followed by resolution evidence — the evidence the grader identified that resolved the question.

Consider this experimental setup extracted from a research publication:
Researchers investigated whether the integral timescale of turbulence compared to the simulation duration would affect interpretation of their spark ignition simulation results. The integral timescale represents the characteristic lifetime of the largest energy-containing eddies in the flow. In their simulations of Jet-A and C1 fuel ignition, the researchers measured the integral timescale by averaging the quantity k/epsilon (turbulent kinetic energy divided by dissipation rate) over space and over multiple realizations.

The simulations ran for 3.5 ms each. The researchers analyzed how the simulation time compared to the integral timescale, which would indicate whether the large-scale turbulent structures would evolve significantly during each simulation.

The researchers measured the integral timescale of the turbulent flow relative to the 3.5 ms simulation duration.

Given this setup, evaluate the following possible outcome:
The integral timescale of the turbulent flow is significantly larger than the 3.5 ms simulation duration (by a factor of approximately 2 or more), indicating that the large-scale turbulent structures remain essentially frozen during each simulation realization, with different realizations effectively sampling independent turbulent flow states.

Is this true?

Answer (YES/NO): YES